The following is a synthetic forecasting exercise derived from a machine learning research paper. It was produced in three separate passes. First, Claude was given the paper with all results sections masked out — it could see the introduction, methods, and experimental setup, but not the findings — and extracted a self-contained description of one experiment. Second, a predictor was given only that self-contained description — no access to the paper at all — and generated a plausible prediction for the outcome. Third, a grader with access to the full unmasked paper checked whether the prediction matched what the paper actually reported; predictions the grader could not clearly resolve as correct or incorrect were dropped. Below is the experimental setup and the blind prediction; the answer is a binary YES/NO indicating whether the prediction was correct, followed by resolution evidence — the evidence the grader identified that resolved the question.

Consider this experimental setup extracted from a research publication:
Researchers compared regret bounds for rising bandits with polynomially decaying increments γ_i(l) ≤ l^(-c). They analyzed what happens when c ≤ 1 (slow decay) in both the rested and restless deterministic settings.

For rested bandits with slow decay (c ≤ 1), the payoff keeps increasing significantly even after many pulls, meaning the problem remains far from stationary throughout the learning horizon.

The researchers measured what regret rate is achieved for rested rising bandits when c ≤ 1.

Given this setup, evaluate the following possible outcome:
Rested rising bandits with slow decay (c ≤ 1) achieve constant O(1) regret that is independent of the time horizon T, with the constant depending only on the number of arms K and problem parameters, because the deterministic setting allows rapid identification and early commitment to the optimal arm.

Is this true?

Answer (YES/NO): NO